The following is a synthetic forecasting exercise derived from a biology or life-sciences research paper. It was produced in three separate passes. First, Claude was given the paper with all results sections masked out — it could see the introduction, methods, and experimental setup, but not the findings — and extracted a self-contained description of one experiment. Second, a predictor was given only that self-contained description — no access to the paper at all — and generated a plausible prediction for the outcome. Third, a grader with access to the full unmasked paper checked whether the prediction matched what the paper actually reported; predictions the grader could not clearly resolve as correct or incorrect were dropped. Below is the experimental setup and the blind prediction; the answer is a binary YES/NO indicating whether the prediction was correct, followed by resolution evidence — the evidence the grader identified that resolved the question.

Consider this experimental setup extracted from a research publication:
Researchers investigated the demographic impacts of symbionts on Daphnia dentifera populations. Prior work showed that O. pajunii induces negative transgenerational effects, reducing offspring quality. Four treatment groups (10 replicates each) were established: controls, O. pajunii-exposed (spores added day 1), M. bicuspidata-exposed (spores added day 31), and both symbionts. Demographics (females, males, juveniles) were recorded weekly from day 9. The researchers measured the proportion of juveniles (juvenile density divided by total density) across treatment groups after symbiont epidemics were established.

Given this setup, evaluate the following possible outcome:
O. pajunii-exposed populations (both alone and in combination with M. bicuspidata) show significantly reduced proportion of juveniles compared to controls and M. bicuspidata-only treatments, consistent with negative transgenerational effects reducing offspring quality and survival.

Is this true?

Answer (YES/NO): YES